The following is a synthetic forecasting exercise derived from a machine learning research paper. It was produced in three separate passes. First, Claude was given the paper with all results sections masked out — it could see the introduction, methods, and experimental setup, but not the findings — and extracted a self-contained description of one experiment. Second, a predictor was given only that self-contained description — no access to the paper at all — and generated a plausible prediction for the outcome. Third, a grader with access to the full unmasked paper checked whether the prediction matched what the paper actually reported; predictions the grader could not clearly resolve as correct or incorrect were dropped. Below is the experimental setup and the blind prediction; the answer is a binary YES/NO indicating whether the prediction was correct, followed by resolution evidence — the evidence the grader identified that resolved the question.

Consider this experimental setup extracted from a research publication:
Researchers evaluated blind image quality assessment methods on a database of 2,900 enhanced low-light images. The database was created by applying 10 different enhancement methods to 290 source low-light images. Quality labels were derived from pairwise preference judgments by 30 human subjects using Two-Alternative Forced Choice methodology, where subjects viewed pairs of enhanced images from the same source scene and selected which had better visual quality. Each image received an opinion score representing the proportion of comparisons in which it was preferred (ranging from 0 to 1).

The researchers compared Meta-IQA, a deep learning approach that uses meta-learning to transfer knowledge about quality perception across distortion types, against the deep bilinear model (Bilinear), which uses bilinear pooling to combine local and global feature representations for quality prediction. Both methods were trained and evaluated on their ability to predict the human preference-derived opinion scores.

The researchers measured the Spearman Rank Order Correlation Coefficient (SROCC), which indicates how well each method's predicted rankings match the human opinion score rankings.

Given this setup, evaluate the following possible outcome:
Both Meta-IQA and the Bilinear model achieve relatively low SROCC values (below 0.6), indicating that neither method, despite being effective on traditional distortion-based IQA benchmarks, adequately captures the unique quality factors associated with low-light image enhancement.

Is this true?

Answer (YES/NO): NO